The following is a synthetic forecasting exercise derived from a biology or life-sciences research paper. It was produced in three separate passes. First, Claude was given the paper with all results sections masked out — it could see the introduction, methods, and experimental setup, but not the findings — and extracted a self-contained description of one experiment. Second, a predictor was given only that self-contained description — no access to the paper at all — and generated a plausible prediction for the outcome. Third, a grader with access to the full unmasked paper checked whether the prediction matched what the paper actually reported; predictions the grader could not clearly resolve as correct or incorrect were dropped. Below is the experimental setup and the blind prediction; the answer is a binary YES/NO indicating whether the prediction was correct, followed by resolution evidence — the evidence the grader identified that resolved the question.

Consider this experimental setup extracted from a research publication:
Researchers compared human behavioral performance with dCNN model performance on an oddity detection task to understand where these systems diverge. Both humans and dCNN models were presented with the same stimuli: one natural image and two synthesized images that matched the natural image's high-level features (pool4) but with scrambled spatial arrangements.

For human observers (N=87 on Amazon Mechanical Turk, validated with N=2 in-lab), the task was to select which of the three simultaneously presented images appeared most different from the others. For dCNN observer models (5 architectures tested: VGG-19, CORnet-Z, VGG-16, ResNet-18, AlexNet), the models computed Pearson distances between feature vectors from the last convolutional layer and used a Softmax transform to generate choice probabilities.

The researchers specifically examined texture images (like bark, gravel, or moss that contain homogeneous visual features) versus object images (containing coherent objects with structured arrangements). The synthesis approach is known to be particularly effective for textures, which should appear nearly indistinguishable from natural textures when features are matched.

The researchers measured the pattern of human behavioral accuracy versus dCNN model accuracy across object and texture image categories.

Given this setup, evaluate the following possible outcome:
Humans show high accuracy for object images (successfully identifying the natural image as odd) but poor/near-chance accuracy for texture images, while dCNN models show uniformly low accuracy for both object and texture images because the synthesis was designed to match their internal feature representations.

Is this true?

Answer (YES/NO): NO